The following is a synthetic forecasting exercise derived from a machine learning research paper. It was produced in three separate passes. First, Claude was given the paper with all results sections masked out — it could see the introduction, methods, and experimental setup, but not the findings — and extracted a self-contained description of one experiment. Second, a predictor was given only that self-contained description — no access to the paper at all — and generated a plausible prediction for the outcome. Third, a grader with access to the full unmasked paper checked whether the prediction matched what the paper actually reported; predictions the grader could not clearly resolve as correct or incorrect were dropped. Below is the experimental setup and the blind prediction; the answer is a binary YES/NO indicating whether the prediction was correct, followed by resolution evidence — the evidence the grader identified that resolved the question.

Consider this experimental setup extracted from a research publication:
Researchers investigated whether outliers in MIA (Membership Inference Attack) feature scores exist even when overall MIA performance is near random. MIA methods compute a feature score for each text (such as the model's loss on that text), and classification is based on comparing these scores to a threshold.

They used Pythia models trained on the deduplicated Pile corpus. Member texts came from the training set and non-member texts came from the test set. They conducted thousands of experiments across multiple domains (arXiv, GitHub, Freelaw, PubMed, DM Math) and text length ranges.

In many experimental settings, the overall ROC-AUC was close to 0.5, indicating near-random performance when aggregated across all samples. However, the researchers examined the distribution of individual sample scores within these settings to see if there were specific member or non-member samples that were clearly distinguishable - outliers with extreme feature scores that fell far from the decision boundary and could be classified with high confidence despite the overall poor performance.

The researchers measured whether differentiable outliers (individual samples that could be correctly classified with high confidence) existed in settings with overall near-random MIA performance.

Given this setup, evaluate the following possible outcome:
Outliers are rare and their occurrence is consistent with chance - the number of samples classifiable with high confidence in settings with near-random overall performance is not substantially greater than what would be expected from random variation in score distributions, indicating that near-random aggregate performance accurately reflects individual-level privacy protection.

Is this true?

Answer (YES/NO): NO